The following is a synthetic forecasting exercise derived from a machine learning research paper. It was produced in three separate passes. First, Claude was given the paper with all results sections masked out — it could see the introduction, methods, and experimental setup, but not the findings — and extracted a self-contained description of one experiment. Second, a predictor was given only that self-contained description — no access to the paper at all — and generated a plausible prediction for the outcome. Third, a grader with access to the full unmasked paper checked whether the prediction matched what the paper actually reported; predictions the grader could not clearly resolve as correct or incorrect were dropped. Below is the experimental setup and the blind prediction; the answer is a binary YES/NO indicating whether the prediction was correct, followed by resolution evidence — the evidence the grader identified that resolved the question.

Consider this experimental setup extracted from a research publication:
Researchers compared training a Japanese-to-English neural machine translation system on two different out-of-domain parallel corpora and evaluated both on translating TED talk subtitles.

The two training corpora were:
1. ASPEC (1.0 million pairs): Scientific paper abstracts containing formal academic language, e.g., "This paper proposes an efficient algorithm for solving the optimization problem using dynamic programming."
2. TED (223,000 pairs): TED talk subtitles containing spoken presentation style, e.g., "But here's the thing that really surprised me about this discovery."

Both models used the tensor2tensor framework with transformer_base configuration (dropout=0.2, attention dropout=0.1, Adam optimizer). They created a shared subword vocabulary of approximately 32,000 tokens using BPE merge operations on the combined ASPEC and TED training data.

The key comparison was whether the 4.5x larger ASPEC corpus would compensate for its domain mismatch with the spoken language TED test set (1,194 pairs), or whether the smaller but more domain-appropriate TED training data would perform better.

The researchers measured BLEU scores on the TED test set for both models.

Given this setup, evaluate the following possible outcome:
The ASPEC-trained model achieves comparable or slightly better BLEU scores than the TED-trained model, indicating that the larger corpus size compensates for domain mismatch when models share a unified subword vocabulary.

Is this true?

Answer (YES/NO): NO